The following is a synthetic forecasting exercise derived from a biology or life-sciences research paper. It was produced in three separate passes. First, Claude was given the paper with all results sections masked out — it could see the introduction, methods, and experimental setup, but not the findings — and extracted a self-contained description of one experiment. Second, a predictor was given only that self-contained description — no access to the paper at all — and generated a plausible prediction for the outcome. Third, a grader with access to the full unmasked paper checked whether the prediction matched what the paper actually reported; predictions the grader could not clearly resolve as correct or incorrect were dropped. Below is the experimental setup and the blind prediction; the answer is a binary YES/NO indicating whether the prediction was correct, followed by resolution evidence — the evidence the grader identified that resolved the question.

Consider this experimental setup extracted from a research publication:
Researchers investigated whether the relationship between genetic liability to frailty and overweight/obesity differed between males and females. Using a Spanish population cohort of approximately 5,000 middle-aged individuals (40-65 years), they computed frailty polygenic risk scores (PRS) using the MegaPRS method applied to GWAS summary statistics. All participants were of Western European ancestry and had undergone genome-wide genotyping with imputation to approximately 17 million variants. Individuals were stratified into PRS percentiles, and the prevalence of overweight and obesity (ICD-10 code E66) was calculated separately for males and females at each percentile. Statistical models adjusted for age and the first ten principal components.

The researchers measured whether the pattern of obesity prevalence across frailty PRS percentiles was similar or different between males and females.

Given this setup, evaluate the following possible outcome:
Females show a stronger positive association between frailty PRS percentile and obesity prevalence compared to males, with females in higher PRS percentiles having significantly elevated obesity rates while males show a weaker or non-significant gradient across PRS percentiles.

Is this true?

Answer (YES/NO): NO